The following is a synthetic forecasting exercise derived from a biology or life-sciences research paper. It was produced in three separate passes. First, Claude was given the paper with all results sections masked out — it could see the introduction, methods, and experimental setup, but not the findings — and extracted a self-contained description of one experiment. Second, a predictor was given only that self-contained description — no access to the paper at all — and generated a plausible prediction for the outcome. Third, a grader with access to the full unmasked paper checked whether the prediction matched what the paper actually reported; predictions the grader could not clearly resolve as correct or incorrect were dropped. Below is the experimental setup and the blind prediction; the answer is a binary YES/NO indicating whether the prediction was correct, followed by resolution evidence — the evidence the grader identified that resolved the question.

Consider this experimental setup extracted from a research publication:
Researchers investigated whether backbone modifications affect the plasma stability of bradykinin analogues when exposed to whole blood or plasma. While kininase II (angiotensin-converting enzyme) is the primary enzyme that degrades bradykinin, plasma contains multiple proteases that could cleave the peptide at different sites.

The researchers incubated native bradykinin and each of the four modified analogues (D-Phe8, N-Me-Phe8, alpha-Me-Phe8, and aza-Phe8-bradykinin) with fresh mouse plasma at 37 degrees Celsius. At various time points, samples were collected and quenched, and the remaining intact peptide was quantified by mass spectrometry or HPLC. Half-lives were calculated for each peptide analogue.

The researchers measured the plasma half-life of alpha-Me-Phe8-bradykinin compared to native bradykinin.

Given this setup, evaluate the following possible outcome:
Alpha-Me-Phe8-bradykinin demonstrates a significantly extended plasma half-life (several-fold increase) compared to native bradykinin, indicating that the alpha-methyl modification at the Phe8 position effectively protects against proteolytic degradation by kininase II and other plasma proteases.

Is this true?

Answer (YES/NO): YES